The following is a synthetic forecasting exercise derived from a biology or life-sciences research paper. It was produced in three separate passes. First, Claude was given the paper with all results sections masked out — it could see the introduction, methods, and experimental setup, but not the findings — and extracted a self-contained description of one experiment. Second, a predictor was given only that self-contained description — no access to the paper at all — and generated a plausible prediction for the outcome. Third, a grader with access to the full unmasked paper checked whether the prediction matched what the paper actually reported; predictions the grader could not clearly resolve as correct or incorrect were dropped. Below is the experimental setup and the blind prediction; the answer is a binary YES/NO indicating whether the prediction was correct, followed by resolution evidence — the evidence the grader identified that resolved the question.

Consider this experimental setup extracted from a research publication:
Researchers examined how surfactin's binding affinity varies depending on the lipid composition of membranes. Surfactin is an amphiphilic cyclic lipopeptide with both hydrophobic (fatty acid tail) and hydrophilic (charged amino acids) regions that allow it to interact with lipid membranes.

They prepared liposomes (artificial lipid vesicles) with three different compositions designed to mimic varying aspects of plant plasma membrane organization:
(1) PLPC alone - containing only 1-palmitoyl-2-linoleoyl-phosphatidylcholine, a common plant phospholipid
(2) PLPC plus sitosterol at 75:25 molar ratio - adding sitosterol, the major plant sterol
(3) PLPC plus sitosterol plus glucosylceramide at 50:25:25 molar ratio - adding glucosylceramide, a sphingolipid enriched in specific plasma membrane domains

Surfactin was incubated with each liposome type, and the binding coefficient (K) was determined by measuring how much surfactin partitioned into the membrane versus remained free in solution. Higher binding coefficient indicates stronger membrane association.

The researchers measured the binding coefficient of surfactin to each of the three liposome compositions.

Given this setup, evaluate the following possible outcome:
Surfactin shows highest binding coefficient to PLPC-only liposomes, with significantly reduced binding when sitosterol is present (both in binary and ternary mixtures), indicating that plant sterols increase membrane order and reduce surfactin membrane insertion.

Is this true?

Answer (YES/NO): NO